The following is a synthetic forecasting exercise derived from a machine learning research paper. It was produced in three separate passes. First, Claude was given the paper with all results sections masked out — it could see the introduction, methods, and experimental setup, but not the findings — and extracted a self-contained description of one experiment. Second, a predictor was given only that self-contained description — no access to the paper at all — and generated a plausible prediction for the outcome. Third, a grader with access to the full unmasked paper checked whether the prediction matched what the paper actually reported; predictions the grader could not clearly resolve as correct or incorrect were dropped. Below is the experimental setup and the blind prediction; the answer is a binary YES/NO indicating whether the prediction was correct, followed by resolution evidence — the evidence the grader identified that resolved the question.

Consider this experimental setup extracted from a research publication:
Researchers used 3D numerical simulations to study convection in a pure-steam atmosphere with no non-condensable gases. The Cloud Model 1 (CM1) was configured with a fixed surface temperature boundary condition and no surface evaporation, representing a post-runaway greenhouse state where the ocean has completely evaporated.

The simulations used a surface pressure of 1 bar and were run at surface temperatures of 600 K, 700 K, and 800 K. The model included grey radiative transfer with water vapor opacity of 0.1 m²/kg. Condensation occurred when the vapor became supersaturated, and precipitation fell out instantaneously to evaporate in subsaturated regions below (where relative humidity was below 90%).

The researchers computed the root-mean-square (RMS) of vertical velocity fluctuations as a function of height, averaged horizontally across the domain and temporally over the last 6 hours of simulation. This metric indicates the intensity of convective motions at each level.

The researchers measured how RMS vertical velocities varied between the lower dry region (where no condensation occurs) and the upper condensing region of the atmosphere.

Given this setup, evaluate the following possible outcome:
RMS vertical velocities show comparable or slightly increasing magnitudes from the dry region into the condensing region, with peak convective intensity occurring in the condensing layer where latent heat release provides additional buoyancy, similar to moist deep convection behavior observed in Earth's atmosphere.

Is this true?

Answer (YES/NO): NO